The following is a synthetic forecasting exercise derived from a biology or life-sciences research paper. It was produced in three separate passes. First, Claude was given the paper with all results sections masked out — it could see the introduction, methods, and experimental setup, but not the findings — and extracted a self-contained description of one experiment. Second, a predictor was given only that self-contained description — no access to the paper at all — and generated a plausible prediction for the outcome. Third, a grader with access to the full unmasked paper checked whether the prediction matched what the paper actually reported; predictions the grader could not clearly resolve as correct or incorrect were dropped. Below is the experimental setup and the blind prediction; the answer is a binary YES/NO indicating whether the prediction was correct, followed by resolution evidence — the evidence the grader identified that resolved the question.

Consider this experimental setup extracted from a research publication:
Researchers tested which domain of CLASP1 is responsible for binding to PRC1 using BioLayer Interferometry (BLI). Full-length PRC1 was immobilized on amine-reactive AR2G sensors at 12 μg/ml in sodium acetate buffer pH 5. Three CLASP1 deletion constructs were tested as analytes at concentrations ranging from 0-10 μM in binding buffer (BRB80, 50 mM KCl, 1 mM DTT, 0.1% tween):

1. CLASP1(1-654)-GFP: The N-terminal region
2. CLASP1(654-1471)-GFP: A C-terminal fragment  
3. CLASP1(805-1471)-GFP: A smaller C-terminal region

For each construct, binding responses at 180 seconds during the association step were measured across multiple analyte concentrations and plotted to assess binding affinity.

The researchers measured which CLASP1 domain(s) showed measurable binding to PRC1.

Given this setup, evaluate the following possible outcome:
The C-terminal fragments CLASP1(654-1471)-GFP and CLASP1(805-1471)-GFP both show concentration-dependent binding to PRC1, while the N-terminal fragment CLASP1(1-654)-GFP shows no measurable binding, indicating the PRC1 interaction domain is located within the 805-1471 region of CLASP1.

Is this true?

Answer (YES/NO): NO